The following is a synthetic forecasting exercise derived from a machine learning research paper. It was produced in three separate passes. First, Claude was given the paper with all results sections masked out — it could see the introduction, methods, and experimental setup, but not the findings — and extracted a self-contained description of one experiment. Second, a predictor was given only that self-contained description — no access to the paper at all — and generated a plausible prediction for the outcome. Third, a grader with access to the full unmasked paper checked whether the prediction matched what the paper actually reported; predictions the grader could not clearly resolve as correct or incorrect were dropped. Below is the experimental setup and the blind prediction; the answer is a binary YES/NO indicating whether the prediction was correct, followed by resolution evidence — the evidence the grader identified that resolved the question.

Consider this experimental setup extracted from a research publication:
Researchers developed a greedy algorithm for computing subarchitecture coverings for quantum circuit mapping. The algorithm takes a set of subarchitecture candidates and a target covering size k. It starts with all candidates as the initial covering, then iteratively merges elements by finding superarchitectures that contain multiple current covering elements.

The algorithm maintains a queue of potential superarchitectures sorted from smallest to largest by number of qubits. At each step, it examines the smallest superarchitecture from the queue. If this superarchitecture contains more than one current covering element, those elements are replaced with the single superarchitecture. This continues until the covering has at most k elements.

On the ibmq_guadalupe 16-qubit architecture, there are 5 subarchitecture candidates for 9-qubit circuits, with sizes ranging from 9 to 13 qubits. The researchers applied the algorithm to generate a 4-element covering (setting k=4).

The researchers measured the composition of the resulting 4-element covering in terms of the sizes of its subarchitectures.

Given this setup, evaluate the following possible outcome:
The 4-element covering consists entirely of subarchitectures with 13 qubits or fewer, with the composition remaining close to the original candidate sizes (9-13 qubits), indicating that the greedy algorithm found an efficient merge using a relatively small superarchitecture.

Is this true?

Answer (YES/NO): YES